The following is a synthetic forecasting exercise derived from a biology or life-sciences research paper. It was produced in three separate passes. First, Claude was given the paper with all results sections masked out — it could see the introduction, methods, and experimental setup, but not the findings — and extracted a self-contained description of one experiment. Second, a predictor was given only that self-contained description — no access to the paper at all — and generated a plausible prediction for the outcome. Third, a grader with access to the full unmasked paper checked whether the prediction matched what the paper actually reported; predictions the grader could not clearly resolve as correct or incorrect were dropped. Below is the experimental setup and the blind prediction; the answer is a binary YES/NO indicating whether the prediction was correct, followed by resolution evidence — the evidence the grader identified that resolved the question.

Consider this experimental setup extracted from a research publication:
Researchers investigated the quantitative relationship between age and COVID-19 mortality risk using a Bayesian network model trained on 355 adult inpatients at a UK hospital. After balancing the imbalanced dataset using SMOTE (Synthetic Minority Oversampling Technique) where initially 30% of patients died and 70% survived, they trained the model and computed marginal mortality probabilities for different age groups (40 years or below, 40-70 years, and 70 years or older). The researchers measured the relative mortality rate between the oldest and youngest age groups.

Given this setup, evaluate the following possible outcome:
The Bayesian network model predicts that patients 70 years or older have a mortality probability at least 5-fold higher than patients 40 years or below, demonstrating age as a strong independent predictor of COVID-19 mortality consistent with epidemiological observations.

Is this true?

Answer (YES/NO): YES